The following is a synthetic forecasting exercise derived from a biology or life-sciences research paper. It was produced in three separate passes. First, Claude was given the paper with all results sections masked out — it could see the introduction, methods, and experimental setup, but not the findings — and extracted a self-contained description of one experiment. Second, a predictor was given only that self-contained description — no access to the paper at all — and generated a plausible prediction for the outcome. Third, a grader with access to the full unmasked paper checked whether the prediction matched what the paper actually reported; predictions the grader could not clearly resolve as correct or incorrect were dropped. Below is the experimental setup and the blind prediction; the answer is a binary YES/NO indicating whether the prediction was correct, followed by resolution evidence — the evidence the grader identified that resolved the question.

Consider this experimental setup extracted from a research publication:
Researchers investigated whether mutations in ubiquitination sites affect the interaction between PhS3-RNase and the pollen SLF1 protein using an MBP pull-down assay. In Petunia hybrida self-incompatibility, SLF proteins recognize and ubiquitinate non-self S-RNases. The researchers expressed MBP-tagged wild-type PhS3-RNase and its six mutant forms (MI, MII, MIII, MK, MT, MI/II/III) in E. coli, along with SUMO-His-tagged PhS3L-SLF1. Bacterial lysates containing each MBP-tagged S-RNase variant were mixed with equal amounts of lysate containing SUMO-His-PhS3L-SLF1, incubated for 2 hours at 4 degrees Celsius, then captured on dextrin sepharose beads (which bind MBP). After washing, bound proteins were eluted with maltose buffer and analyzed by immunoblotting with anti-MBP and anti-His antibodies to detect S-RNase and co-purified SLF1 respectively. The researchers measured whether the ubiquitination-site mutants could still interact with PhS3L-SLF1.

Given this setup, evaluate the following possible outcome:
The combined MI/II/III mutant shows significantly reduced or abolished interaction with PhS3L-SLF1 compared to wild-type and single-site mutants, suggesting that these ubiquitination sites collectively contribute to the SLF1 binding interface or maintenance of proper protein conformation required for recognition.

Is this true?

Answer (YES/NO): NO